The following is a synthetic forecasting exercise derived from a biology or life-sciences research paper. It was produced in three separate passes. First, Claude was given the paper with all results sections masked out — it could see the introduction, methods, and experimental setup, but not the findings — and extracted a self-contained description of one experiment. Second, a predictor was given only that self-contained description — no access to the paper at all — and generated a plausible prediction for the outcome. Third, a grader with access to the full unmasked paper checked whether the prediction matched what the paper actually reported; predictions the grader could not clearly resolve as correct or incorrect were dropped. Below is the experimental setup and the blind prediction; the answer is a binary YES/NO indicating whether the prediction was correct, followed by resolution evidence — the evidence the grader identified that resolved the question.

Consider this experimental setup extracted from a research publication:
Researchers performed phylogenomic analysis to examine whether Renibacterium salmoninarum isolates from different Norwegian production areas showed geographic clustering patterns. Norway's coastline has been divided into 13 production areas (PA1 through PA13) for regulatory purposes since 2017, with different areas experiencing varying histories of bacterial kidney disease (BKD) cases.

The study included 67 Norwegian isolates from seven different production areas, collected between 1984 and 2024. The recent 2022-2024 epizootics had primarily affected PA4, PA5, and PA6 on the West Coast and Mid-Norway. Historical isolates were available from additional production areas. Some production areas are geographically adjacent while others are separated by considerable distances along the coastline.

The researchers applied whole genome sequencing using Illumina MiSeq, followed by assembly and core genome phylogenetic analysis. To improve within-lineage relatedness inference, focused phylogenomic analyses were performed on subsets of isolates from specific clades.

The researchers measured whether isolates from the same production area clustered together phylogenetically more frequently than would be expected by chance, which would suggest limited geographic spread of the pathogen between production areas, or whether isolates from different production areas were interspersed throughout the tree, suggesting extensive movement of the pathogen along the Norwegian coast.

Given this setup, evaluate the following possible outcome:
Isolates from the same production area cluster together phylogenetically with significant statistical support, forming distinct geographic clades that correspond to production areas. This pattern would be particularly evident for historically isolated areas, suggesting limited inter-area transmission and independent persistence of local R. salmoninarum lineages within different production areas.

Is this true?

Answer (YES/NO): NO